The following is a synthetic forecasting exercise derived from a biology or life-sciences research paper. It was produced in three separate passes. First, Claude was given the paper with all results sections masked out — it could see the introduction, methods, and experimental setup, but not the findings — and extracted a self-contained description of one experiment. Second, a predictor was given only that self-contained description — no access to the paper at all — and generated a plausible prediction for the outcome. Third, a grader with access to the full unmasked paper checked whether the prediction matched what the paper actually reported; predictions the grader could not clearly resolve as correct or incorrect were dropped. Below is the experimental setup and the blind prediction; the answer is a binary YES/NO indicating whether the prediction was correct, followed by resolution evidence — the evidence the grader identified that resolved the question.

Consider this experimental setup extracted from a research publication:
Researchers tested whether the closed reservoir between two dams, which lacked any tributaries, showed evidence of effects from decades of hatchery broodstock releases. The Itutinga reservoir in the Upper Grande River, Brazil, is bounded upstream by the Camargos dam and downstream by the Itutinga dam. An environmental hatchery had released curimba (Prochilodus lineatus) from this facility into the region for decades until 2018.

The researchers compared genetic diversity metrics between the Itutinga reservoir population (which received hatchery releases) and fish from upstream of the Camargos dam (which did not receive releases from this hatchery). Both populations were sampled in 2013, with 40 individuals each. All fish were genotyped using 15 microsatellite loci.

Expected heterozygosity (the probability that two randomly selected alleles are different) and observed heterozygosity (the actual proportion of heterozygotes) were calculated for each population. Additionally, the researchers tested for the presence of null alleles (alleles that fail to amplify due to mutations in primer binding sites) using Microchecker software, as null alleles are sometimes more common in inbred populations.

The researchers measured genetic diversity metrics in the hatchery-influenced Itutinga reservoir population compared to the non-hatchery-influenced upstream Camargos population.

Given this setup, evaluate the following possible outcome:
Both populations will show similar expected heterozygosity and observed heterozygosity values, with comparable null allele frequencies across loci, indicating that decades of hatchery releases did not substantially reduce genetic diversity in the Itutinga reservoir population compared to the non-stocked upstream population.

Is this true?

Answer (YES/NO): NO